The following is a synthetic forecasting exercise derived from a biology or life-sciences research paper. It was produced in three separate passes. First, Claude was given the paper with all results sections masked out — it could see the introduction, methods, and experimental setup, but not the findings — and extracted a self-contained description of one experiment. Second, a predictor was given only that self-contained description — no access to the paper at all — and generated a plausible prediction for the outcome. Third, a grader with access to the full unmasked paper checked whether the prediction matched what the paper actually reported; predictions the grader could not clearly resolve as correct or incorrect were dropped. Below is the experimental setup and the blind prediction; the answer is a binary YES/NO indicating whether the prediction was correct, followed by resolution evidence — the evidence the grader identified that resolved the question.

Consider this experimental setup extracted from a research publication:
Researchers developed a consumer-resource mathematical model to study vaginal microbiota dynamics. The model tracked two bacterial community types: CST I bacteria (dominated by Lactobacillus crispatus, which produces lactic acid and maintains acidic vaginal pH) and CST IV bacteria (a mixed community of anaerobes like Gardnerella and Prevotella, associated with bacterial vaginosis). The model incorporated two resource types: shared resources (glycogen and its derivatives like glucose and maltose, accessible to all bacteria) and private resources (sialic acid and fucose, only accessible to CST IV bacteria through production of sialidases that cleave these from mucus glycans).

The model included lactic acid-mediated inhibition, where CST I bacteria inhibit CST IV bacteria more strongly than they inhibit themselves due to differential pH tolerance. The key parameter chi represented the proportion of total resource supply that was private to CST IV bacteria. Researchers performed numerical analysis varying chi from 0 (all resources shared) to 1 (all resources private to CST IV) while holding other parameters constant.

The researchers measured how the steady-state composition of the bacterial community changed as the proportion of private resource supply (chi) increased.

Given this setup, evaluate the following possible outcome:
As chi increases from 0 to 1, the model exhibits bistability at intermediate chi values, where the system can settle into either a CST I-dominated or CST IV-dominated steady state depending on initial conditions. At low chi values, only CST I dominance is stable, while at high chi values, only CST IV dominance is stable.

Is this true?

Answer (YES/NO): YES